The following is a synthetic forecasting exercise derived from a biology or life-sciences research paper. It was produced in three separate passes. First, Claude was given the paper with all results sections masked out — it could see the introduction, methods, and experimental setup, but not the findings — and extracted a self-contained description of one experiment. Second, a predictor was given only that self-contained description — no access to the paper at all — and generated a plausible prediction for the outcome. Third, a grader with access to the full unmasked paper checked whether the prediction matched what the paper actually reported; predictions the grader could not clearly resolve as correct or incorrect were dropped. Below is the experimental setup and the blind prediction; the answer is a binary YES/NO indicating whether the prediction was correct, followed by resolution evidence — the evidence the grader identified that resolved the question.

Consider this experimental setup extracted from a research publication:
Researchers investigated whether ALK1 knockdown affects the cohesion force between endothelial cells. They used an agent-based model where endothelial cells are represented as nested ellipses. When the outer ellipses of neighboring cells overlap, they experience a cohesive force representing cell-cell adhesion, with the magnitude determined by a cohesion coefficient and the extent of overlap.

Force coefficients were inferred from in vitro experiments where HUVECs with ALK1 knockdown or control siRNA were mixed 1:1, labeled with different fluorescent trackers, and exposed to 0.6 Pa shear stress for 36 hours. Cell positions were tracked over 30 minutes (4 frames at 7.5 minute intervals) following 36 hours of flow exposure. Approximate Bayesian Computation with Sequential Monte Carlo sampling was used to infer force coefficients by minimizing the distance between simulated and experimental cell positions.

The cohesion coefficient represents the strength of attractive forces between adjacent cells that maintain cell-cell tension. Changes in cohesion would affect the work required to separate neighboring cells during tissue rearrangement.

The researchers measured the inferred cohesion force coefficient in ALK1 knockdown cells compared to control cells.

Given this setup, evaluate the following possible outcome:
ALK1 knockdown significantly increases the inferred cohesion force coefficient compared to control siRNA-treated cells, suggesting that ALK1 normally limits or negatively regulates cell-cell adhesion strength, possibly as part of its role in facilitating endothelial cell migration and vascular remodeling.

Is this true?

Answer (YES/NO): NO